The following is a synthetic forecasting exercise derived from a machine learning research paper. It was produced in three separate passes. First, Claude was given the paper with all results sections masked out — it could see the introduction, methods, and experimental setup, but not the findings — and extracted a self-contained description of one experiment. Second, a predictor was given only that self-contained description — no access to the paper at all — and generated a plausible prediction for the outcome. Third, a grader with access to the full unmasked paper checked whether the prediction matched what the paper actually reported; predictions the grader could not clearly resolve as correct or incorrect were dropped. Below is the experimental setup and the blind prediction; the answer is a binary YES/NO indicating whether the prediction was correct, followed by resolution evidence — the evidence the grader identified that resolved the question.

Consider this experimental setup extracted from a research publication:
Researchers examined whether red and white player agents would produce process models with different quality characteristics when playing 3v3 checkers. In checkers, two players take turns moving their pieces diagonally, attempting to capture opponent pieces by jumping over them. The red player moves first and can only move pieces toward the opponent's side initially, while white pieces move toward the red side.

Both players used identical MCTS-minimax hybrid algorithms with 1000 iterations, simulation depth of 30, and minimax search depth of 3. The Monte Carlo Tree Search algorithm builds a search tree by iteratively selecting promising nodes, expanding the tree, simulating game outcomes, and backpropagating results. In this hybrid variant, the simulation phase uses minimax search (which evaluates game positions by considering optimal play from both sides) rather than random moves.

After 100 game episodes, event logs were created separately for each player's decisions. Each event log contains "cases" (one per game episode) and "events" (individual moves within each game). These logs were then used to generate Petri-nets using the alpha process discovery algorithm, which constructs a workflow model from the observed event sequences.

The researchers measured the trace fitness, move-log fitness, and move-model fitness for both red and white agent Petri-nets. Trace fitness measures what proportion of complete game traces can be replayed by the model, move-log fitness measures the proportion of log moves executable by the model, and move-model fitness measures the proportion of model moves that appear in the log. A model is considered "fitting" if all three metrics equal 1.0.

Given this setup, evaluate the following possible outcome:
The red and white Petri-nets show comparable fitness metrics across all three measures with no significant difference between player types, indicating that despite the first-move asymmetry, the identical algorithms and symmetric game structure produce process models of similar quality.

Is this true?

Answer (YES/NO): NO